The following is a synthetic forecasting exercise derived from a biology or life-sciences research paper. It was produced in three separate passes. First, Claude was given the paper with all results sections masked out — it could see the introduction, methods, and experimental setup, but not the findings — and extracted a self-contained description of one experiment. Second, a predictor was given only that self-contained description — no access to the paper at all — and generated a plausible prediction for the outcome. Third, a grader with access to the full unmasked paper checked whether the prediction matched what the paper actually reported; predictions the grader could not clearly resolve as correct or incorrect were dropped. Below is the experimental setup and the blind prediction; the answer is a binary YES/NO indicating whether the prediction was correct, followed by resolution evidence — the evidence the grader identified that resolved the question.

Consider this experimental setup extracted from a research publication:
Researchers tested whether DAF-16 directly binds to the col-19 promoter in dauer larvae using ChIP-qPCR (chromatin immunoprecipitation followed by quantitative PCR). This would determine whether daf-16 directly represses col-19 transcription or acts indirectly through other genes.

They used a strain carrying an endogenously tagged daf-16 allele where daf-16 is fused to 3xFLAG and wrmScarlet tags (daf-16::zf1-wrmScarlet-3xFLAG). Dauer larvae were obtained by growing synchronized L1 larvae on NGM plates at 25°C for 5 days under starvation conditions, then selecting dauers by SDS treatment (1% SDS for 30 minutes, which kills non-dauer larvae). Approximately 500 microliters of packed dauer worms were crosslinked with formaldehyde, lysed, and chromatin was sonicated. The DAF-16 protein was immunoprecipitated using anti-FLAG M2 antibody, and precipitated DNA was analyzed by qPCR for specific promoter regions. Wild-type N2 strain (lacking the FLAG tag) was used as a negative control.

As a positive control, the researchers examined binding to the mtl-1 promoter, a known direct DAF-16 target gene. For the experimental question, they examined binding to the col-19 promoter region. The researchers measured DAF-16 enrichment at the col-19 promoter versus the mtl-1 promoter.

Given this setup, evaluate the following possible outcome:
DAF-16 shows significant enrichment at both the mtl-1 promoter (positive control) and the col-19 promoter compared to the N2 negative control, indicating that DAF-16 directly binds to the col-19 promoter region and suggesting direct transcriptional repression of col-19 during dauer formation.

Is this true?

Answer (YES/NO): NO